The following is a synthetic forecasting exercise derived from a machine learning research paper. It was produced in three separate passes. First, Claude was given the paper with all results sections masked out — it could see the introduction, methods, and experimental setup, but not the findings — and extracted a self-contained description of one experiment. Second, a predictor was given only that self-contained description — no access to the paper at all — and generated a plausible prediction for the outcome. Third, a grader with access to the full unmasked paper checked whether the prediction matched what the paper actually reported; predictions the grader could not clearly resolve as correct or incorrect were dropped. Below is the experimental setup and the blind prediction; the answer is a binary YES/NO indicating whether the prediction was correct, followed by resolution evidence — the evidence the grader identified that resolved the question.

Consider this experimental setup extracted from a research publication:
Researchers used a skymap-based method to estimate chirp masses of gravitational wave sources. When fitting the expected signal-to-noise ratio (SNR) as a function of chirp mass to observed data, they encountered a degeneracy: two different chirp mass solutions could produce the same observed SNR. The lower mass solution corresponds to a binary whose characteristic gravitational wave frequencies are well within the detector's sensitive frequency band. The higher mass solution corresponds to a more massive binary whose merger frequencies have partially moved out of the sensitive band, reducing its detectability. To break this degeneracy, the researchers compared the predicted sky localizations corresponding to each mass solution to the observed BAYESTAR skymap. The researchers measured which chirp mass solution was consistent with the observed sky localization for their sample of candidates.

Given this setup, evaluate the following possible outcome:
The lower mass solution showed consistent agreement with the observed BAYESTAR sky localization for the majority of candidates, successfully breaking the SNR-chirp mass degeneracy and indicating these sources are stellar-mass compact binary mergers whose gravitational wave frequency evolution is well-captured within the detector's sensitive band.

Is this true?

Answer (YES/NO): YES